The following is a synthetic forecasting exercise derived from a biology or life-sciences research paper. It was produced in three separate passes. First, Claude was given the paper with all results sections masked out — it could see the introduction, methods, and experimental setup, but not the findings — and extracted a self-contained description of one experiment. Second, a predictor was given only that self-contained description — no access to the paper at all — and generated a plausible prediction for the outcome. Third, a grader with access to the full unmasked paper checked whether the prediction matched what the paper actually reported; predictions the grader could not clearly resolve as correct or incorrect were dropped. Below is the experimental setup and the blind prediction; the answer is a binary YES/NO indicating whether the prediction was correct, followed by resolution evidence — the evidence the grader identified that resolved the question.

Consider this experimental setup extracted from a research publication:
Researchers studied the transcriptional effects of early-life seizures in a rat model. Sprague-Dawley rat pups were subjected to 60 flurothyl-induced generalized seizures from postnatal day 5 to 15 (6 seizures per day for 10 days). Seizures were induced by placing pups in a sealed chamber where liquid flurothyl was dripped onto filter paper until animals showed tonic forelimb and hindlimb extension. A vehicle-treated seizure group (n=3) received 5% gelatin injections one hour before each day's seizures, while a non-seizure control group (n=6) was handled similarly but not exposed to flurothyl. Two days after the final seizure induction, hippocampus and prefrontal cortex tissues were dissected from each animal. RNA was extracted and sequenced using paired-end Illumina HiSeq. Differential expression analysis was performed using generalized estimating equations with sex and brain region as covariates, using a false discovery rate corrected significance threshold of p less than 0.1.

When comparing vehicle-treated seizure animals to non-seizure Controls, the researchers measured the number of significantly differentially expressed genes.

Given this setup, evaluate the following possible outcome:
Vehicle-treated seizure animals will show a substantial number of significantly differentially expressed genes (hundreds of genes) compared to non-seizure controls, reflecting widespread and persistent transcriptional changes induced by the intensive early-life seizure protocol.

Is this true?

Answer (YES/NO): YES